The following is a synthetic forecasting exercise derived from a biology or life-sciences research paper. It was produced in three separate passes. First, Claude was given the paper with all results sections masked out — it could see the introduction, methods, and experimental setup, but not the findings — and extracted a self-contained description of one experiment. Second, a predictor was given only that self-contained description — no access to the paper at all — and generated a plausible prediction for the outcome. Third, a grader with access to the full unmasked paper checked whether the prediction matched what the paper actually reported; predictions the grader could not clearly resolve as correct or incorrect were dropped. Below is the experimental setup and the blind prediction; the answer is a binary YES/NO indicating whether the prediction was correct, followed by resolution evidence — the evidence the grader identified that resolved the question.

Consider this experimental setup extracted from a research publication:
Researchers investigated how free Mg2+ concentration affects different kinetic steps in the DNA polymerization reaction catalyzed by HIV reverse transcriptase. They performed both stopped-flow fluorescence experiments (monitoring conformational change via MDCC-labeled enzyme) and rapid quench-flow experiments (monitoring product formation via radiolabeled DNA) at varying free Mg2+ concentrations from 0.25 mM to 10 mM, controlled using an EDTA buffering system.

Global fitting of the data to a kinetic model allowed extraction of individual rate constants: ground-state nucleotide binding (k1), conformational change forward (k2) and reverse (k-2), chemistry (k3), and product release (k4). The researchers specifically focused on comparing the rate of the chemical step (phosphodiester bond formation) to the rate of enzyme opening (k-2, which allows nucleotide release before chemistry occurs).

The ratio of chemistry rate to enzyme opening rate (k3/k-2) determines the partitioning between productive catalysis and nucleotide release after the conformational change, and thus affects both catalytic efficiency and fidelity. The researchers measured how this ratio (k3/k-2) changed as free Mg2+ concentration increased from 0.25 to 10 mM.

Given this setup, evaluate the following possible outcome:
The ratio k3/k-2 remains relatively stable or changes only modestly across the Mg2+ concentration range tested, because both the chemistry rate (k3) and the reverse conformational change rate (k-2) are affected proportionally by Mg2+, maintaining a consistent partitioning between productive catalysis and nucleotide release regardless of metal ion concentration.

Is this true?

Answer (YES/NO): NO